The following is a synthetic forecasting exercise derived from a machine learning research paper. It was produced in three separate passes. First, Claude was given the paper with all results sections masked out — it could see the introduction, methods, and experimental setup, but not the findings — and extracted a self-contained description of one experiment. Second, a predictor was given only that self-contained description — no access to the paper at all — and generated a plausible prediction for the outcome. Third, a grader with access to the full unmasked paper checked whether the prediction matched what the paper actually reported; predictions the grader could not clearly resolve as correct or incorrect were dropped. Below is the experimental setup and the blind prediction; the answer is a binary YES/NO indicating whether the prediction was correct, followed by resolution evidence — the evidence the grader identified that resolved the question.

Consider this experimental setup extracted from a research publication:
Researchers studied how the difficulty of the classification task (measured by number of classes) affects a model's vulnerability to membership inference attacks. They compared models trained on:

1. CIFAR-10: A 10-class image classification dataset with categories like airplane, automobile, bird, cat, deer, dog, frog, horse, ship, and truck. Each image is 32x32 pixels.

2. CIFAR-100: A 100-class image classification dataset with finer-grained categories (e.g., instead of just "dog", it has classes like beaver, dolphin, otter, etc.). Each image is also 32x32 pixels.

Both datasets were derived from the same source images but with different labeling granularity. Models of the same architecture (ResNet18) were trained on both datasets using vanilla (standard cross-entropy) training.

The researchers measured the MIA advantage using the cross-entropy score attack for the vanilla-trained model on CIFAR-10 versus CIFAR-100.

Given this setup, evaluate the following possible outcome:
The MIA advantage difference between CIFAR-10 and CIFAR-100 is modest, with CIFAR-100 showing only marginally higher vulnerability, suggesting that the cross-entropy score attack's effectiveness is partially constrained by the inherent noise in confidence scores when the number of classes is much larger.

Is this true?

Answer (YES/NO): NO